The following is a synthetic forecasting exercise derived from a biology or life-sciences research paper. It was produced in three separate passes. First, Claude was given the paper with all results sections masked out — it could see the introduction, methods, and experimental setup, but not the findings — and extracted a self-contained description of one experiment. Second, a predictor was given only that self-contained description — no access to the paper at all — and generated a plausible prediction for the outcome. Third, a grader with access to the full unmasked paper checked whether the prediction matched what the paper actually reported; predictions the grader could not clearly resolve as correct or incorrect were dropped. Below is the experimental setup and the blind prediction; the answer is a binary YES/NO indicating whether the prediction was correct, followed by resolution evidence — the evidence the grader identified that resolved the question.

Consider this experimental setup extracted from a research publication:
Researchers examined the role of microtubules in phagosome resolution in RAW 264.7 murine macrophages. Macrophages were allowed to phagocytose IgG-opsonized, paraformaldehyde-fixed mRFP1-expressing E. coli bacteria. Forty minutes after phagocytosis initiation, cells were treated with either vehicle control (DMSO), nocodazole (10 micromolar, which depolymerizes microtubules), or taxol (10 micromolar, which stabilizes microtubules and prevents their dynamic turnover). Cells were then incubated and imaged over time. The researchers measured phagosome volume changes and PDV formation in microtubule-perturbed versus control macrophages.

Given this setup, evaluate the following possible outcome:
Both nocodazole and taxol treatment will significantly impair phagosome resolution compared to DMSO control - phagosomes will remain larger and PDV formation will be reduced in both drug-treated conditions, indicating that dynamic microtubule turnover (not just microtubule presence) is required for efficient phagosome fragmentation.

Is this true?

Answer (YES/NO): YES